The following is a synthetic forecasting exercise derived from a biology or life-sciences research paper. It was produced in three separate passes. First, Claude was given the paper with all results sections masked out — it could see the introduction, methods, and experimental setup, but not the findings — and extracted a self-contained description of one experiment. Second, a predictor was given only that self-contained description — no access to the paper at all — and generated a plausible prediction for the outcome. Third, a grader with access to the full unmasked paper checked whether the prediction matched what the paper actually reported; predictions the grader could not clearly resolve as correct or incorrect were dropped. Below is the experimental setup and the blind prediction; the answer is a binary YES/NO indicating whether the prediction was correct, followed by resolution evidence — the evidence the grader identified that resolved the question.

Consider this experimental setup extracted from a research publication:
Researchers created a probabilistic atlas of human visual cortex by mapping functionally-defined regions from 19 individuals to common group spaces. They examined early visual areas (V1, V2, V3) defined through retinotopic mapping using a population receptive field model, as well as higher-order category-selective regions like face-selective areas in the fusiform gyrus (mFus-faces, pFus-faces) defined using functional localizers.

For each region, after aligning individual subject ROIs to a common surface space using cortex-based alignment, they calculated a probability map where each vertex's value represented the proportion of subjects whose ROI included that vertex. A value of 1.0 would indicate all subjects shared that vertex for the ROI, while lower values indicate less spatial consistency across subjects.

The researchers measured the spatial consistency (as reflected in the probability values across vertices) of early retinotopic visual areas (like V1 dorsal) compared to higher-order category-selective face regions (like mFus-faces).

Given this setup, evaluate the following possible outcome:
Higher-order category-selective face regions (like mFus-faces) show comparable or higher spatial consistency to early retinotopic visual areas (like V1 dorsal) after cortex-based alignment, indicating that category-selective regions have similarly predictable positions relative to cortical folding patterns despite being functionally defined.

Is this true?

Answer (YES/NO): NO